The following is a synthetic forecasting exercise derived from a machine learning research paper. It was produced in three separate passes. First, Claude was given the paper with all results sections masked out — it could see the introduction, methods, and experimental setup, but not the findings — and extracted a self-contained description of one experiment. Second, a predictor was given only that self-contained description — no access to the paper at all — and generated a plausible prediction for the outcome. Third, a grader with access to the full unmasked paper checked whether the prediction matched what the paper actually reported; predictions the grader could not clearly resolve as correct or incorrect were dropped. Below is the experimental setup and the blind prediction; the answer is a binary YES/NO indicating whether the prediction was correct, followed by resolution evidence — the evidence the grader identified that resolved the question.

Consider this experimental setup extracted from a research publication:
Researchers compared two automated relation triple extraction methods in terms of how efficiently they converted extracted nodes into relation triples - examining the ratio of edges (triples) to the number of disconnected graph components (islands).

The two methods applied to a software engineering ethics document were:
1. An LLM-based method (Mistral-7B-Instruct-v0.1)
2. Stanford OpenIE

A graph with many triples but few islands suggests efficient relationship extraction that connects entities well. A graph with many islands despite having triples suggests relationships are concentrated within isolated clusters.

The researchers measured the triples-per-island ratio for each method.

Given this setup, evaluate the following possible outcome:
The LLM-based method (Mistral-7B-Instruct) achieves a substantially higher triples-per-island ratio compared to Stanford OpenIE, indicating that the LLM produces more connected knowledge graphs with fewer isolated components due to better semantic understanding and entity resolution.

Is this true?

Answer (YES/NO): NO